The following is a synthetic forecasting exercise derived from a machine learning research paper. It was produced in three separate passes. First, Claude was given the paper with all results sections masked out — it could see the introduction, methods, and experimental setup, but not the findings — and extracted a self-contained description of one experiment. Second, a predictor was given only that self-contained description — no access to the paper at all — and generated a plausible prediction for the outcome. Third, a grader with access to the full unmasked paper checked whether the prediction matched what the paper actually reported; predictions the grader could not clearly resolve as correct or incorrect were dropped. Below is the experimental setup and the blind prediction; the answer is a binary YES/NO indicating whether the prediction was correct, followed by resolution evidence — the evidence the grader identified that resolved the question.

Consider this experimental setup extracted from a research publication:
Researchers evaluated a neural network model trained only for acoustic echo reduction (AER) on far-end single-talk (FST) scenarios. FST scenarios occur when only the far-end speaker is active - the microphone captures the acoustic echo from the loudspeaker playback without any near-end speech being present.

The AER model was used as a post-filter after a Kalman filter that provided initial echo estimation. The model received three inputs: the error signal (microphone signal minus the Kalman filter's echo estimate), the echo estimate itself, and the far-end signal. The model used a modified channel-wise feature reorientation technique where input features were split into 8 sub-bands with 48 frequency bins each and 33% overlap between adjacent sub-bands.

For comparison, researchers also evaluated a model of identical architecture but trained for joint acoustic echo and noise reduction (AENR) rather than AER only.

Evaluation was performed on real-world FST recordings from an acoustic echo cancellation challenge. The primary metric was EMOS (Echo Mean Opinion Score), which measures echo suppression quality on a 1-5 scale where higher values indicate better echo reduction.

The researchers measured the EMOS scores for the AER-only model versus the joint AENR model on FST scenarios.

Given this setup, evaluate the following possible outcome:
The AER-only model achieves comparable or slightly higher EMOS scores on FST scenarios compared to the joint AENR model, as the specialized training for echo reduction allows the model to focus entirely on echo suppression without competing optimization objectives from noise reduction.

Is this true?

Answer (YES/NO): NO